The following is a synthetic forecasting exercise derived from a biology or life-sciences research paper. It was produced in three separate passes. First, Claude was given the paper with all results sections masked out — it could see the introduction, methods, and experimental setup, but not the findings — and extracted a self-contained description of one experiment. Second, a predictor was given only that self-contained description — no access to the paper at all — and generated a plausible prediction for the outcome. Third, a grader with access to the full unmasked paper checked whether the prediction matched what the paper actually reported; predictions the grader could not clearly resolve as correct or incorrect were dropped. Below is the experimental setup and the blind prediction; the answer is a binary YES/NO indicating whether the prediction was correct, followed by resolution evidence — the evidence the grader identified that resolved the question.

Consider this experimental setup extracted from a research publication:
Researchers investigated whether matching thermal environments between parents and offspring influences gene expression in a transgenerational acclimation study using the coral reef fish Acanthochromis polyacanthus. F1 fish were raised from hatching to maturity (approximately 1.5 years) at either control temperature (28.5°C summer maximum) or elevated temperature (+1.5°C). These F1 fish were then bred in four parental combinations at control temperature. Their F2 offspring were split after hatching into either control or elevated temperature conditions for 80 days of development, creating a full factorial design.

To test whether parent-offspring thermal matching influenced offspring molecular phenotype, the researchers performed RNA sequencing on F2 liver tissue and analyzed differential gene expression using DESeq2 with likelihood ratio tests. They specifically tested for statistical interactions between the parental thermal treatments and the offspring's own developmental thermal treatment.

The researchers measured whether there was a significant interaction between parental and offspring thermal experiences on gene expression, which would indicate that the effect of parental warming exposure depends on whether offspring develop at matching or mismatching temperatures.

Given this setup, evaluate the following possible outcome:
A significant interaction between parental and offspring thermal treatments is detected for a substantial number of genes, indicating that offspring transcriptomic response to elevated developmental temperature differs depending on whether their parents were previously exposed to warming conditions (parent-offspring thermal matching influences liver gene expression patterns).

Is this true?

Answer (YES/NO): NO